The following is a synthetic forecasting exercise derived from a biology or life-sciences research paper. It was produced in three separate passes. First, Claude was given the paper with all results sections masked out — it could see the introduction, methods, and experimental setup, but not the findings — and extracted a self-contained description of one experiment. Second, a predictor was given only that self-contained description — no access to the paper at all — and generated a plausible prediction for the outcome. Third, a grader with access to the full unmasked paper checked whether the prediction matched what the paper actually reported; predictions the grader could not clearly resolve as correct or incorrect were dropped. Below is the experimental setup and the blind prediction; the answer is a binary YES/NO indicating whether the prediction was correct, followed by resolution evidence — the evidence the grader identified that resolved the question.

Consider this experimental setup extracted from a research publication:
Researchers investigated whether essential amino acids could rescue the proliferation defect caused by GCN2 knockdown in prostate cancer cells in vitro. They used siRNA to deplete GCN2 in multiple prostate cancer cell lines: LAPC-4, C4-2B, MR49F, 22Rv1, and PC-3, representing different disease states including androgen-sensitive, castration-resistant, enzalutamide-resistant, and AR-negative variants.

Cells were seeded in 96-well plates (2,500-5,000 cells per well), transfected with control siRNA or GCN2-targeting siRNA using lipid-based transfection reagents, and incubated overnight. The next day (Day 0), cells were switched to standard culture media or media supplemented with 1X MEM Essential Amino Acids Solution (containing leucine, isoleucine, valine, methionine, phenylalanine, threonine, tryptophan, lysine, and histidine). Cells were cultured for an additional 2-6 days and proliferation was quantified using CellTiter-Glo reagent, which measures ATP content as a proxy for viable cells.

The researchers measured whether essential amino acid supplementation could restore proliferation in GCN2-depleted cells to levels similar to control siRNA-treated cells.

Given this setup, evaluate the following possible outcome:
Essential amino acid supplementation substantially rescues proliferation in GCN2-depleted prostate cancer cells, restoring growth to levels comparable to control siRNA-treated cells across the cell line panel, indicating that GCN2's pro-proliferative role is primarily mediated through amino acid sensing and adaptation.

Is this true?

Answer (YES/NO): NO